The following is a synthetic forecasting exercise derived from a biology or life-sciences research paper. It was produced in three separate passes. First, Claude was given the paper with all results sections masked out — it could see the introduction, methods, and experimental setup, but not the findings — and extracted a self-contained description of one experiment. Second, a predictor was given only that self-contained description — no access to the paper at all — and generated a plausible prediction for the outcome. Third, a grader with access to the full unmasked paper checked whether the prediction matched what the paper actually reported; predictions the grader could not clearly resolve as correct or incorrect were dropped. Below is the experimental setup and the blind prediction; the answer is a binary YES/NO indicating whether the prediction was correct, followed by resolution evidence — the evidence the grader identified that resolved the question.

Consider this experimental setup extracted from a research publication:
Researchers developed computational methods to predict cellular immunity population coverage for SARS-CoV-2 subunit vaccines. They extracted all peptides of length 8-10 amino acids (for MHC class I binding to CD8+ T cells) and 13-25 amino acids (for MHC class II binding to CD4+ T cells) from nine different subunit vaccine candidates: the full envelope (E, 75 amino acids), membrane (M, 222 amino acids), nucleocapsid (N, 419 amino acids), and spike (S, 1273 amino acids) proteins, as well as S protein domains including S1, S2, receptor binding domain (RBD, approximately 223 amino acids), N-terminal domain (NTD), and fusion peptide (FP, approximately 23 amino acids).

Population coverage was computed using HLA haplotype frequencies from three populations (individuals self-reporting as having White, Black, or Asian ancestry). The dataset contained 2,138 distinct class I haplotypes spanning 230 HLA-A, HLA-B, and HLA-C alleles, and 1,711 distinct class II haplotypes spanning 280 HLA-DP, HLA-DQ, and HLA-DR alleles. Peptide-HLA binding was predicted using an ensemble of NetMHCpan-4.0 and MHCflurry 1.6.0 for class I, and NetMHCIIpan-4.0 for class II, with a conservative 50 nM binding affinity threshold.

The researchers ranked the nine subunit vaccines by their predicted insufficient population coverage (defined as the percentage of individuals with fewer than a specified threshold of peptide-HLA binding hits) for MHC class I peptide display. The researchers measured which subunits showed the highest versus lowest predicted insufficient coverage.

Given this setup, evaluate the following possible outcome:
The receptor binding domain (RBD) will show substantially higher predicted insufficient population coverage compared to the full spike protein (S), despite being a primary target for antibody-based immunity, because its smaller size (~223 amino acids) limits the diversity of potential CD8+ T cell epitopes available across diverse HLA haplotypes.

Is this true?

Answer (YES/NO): YES